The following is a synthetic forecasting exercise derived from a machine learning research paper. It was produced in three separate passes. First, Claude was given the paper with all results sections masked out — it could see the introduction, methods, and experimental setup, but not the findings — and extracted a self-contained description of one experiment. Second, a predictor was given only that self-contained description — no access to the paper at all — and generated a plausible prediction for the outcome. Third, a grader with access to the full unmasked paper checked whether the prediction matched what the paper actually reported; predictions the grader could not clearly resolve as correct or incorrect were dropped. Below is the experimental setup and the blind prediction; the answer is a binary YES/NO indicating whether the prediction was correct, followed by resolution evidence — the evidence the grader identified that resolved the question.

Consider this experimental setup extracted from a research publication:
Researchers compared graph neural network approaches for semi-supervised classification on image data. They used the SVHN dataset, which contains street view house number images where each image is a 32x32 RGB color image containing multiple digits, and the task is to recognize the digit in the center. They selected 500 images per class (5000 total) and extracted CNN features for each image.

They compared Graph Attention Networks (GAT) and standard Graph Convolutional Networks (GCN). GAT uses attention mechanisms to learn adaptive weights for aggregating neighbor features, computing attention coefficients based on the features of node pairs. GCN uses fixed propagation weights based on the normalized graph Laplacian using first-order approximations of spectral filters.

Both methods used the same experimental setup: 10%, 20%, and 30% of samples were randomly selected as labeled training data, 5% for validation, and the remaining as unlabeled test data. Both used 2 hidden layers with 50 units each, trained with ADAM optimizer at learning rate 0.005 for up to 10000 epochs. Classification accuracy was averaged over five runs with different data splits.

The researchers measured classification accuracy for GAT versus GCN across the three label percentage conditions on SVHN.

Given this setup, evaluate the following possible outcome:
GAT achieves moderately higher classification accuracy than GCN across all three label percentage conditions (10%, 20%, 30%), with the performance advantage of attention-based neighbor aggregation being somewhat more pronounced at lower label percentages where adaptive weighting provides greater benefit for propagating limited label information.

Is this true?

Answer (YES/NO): NO